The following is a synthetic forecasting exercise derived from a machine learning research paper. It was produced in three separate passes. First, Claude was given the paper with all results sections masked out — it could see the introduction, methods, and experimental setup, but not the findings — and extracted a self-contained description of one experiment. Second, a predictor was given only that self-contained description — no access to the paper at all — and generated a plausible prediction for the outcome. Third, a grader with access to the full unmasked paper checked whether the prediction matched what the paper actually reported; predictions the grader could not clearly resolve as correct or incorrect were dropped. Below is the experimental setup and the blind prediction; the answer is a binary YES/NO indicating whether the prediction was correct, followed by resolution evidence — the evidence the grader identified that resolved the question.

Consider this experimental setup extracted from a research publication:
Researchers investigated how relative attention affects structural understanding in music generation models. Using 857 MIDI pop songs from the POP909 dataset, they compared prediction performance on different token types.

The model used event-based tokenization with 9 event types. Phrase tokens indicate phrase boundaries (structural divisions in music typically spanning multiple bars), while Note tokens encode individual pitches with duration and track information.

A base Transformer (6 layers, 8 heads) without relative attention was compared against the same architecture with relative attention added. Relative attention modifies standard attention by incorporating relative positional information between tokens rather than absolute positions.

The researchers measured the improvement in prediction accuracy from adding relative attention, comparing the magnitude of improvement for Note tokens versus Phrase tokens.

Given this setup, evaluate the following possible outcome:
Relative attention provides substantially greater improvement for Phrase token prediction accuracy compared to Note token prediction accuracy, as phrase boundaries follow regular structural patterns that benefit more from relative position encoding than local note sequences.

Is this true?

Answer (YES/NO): NO